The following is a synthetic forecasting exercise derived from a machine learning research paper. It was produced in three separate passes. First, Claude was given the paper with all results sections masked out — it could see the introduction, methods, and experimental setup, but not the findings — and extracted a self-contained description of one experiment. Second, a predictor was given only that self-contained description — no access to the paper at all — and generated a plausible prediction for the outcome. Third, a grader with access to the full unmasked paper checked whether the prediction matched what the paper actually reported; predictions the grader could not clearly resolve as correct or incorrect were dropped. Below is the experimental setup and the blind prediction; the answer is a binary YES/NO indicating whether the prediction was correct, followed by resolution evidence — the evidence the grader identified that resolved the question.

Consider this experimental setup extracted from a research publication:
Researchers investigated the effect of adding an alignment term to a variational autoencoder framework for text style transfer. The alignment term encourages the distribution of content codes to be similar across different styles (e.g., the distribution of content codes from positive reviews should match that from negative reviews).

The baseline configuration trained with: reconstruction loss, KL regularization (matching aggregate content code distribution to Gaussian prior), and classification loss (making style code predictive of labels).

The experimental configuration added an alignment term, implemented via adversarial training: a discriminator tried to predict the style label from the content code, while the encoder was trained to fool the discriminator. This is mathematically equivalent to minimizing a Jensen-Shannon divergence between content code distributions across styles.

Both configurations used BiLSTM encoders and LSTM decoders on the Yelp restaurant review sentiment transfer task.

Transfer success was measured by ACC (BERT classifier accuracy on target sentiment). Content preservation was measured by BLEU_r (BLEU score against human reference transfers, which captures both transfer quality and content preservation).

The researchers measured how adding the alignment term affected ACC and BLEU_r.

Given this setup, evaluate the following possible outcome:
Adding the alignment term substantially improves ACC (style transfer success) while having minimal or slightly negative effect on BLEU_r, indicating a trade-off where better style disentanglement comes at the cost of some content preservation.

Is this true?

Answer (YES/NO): NO